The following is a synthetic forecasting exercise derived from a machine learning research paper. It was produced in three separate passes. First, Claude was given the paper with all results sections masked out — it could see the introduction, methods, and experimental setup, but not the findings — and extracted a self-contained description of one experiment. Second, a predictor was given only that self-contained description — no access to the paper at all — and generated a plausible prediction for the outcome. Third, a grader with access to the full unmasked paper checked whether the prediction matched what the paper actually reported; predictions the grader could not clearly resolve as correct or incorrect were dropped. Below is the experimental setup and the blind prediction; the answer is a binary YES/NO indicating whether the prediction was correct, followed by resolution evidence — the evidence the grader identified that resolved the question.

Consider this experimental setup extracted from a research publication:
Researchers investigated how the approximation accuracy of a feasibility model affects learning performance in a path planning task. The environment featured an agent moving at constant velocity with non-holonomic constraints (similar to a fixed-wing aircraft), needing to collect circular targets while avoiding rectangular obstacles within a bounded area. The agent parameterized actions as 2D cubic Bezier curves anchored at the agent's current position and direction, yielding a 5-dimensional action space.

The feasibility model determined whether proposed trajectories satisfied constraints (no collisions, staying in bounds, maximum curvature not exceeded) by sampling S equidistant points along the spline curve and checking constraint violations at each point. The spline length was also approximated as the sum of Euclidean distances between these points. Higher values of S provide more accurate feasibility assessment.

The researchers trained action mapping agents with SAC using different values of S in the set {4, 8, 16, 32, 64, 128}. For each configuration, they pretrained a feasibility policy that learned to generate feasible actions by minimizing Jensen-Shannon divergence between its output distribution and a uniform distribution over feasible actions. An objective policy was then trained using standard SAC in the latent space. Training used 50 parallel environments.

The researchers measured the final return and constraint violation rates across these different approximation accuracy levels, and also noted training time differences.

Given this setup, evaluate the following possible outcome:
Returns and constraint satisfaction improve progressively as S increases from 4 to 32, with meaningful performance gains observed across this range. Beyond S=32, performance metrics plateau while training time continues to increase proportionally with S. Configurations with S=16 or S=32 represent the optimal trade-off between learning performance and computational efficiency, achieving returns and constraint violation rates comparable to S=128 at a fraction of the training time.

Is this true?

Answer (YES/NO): NO